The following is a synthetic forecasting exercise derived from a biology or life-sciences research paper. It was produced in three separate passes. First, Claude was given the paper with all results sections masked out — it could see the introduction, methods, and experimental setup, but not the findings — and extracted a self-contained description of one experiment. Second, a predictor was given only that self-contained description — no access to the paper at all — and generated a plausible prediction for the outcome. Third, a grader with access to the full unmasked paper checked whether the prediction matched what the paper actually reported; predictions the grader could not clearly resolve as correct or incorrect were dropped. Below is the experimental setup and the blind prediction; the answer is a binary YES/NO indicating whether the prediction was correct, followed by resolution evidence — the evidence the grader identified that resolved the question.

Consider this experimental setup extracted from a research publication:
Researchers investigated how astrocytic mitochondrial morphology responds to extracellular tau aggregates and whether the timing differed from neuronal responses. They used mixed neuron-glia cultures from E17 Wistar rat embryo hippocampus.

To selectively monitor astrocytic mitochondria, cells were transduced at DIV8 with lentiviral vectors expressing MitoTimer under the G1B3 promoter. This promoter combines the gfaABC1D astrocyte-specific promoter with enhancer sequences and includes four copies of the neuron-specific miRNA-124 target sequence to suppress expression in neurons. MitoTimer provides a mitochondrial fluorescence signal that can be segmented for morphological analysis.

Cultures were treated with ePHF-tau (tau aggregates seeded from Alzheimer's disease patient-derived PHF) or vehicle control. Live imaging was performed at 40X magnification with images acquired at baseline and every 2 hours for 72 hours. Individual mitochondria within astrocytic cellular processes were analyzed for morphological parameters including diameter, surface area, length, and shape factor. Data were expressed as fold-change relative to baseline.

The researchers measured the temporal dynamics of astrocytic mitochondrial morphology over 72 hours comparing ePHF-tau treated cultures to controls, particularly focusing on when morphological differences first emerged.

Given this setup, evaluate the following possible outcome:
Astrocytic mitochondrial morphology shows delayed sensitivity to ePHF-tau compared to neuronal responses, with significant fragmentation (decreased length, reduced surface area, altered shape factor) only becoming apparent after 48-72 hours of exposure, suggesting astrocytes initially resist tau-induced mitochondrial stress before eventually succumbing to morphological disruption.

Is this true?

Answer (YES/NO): NO